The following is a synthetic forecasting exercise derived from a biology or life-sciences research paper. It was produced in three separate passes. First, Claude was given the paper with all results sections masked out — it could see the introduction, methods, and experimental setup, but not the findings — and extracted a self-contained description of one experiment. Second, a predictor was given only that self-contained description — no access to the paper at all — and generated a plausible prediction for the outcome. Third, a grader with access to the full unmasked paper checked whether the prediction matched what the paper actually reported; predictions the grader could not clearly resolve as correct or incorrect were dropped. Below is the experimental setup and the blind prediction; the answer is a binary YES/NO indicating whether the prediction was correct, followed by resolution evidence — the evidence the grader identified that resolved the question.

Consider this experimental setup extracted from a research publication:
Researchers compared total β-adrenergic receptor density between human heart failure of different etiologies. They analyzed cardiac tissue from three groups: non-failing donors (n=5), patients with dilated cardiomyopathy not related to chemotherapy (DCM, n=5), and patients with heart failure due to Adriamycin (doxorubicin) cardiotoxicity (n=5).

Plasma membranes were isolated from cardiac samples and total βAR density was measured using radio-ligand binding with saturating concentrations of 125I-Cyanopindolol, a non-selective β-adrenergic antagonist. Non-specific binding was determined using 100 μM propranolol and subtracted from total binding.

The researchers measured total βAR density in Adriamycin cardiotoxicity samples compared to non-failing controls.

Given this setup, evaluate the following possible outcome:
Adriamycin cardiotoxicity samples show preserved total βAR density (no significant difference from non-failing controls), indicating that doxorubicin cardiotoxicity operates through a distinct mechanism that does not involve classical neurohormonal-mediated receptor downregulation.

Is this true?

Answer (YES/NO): YES